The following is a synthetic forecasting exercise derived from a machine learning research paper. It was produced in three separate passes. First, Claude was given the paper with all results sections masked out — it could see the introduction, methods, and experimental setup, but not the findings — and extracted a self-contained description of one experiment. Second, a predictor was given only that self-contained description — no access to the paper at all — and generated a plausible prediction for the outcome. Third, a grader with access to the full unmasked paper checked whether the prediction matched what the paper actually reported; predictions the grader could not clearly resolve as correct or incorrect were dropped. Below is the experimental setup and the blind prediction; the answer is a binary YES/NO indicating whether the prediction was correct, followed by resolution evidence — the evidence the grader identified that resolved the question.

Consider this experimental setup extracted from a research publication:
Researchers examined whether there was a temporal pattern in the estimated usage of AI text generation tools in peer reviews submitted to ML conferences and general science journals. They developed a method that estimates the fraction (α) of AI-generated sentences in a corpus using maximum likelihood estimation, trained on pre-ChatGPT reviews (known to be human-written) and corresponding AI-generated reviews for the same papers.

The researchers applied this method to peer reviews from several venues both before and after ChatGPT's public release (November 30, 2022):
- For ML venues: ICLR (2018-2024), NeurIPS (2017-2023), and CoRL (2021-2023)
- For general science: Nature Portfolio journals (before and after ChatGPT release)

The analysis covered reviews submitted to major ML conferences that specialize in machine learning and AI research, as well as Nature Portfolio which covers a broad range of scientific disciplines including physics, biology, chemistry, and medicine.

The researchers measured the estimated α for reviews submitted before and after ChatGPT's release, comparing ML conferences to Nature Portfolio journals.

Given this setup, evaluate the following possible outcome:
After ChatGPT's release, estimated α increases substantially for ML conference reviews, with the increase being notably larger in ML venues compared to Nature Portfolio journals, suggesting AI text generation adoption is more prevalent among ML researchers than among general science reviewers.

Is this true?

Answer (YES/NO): YES